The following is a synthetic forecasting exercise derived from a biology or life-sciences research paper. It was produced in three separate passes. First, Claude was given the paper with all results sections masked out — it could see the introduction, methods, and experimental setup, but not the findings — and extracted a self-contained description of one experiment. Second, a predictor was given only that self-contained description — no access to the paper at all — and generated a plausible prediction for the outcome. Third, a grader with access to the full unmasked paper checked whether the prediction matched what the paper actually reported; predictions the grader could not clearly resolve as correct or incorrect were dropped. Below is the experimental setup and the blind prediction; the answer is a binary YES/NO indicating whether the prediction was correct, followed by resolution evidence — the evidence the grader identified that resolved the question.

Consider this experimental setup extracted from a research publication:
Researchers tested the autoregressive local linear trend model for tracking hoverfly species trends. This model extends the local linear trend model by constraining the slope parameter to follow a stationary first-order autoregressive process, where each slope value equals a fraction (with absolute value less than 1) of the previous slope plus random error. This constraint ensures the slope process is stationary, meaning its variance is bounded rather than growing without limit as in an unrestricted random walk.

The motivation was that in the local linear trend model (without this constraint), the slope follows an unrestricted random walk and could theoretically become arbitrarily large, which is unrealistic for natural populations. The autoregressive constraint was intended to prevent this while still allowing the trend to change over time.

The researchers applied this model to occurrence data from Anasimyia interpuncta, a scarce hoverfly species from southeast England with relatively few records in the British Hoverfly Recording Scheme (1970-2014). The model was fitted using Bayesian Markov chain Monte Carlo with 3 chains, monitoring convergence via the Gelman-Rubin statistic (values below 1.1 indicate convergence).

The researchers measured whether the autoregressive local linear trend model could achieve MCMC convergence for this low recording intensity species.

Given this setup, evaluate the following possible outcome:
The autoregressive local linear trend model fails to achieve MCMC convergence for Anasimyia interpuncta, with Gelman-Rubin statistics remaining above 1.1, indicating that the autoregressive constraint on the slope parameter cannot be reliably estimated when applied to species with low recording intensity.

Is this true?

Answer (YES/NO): YES